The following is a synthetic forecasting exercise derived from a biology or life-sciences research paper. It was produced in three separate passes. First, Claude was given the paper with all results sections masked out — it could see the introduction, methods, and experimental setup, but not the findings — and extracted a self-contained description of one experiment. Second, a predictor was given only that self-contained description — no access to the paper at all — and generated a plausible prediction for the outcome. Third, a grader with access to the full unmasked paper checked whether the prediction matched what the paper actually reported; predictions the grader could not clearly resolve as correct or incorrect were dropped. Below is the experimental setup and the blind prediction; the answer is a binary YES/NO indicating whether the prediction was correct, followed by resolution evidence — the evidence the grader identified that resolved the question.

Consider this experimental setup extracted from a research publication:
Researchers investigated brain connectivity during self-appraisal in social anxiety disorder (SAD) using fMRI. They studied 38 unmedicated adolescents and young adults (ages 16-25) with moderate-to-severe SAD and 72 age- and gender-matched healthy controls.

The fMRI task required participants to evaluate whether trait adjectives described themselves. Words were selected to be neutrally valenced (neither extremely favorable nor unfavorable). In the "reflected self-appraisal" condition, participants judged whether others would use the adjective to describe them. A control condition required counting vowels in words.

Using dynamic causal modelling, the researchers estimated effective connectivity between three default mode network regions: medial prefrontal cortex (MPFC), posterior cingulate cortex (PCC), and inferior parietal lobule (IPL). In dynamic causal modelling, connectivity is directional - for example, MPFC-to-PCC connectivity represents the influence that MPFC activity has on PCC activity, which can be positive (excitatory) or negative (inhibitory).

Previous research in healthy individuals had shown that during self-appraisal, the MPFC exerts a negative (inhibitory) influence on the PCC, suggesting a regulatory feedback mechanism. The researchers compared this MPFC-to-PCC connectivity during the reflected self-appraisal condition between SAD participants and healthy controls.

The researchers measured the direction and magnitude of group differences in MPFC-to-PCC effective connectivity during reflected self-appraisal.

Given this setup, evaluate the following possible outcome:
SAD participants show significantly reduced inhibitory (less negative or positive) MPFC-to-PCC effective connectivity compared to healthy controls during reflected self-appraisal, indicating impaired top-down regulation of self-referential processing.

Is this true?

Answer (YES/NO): NO